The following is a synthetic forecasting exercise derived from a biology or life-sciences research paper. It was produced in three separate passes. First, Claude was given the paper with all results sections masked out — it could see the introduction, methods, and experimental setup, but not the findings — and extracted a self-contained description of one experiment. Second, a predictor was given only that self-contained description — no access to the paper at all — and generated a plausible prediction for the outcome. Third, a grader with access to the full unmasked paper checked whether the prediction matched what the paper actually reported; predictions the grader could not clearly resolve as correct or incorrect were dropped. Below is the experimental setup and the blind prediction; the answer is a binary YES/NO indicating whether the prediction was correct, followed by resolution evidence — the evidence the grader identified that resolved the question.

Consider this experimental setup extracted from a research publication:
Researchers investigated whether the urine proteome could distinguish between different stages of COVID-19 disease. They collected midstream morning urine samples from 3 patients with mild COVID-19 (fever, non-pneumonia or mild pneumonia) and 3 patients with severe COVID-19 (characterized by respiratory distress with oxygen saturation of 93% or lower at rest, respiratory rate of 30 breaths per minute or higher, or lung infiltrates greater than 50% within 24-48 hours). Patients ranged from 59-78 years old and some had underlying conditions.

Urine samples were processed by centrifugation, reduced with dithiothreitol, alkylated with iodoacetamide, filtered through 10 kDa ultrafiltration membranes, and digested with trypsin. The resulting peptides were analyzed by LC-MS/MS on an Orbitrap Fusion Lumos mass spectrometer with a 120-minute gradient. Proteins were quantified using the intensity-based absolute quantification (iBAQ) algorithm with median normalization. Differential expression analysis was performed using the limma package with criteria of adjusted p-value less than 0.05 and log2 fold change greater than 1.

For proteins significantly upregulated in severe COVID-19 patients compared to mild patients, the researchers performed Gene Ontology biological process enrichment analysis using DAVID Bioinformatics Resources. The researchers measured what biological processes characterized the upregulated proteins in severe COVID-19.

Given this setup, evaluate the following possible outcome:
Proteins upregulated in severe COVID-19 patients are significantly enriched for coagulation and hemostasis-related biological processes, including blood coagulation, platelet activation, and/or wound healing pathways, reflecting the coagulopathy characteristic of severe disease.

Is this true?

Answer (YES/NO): NO